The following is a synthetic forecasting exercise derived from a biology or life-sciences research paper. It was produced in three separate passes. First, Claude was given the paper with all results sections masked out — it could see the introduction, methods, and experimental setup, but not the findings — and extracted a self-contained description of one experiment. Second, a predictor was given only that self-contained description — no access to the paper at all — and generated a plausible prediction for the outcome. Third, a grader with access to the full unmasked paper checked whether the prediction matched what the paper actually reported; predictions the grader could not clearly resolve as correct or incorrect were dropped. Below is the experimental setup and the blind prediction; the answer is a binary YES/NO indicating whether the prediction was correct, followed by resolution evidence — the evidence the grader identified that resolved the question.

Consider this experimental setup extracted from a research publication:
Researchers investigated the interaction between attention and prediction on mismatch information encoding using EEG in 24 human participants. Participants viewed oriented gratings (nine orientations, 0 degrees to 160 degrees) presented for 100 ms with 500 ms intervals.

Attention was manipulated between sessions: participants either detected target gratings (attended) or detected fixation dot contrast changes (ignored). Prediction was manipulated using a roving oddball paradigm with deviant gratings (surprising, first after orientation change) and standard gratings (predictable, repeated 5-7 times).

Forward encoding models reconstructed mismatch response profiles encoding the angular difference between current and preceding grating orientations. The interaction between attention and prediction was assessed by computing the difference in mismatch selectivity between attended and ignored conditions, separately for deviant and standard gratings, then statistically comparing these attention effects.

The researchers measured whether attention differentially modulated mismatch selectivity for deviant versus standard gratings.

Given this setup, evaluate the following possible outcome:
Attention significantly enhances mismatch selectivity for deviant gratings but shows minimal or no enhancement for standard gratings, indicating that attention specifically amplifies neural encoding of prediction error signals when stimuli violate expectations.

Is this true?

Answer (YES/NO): YES